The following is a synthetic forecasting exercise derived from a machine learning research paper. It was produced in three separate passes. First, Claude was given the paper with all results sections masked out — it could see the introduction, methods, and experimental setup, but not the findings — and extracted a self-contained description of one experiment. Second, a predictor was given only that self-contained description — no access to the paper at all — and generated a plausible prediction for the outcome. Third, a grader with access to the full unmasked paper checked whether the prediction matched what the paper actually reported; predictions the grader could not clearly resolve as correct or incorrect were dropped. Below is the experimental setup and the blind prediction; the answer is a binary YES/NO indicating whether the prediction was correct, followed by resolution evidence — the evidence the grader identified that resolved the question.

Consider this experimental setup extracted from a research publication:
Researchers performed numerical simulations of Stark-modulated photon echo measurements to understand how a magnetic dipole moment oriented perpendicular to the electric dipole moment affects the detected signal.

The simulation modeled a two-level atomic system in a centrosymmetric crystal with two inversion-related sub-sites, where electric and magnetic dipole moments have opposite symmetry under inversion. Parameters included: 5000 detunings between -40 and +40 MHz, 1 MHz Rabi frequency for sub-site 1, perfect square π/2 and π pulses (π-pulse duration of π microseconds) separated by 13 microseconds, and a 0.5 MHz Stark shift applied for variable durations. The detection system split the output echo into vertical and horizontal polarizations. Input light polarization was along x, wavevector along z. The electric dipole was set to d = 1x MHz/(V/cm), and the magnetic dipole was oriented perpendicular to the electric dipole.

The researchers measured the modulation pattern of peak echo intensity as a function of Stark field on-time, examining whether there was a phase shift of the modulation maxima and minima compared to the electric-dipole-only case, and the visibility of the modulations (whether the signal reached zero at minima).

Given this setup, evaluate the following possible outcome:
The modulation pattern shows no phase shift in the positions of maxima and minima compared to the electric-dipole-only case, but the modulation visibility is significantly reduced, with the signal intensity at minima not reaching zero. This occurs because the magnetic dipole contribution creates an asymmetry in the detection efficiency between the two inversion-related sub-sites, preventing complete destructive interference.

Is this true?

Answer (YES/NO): NO